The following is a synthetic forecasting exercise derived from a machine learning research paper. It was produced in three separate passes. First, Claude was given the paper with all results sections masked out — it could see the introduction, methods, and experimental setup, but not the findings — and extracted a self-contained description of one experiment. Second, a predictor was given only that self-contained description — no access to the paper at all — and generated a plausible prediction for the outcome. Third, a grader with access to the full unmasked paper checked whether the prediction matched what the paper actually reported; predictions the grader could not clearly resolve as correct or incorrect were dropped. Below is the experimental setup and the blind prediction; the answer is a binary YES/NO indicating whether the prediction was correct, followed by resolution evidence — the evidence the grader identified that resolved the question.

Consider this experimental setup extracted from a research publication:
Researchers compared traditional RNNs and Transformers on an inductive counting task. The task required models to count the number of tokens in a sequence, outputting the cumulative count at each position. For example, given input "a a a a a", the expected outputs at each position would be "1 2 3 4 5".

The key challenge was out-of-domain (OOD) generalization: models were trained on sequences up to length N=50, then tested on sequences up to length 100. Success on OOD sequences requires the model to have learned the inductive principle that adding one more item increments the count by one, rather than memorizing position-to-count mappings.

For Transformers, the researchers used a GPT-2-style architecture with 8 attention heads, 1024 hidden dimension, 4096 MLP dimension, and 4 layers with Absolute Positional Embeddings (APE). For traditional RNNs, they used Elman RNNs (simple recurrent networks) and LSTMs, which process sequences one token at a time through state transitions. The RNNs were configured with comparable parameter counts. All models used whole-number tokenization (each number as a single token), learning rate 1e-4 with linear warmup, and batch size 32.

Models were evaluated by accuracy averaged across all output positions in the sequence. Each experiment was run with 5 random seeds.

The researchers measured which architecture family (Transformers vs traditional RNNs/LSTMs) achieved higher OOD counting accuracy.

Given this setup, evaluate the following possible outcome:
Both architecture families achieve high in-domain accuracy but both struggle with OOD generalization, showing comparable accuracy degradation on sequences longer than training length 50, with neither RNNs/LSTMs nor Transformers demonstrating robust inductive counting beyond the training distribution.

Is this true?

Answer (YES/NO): NO